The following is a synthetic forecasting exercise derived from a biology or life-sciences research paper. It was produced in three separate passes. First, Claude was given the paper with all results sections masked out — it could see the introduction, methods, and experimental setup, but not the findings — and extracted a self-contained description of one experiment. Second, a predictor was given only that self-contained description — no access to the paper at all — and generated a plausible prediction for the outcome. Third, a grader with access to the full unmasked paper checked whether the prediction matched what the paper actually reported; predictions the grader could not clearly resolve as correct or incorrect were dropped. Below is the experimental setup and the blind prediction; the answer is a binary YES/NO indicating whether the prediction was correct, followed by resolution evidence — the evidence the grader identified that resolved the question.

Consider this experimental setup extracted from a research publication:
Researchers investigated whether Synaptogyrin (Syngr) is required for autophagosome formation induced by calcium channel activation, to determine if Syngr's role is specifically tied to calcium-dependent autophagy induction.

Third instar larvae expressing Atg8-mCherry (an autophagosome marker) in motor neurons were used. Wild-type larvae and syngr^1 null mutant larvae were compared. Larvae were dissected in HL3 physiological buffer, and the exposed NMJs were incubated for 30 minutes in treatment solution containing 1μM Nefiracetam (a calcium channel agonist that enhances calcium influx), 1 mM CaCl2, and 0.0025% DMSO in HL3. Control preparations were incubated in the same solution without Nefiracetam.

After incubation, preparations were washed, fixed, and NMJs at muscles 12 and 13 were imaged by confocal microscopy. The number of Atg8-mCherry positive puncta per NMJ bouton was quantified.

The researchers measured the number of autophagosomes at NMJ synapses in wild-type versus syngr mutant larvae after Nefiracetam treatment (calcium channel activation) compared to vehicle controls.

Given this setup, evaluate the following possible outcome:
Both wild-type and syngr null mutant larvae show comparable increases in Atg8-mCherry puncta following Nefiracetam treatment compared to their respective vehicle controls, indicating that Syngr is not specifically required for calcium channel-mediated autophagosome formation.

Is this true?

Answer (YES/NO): NO